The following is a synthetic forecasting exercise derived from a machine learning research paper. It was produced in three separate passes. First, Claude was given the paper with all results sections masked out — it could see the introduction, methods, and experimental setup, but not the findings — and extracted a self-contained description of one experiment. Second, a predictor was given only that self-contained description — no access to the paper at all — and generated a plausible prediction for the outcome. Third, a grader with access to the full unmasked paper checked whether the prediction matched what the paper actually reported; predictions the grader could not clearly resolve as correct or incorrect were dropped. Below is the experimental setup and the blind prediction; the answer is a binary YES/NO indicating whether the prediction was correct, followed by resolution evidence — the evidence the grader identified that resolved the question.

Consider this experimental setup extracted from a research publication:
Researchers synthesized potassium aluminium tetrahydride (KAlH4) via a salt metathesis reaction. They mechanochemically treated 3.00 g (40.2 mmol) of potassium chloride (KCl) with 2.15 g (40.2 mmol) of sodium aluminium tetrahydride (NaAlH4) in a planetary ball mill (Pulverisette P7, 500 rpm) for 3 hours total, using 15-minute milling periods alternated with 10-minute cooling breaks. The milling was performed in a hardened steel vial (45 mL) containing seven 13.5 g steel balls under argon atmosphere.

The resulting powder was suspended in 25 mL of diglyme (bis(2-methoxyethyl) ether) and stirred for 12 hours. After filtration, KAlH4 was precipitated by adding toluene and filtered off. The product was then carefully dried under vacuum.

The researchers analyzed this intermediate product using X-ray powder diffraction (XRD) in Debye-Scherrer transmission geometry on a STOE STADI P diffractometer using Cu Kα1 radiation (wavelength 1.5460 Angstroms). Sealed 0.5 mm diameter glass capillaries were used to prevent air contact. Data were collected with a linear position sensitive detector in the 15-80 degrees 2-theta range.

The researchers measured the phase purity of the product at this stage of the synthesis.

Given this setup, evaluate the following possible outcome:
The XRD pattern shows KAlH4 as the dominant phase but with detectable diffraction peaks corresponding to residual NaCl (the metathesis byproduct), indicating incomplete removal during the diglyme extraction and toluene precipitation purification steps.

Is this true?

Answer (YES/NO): NO